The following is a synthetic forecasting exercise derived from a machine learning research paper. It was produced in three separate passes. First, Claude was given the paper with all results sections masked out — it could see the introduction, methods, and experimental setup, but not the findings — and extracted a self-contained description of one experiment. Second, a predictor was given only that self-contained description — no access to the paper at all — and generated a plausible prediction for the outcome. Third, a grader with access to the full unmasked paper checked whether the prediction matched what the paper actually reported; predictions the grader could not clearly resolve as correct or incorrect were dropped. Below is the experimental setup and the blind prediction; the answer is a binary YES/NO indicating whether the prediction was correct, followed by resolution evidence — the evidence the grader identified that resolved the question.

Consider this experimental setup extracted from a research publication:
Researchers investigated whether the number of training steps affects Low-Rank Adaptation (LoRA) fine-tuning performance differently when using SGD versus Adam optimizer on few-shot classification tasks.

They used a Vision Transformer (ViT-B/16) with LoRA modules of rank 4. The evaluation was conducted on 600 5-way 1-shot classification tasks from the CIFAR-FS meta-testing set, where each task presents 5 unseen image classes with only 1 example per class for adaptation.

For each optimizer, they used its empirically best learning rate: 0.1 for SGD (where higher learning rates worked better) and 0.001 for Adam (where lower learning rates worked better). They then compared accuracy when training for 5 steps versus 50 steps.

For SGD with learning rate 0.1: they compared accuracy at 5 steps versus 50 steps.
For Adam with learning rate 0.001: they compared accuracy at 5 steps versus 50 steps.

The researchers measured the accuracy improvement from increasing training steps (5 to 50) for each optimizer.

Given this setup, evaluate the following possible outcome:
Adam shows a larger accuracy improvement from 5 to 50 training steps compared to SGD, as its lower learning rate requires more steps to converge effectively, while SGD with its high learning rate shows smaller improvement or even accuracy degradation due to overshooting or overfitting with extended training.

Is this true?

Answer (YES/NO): YES